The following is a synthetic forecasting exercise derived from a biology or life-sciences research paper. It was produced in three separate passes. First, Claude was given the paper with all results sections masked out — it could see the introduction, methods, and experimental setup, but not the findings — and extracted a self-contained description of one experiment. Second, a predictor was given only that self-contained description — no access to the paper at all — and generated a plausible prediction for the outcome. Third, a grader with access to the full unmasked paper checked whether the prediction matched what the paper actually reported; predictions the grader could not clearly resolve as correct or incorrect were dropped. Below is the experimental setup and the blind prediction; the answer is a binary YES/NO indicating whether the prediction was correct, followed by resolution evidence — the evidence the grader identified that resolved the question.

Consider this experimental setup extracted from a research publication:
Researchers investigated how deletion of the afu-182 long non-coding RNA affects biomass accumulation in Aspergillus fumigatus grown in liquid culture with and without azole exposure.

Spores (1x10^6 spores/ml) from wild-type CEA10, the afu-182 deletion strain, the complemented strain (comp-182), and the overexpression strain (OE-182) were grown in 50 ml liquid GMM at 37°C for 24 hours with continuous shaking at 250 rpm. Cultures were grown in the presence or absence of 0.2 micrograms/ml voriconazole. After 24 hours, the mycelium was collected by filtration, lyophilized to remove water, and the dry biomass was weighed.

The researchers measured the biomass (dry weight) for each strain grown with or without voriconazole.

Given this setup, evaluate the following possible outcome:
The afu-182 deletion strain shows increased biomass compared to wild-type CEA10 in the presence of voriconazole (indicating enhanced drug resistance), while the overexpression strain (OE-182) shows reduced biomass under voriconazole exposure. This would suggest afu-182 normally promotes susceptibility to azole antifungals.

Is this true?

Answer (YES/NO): YES